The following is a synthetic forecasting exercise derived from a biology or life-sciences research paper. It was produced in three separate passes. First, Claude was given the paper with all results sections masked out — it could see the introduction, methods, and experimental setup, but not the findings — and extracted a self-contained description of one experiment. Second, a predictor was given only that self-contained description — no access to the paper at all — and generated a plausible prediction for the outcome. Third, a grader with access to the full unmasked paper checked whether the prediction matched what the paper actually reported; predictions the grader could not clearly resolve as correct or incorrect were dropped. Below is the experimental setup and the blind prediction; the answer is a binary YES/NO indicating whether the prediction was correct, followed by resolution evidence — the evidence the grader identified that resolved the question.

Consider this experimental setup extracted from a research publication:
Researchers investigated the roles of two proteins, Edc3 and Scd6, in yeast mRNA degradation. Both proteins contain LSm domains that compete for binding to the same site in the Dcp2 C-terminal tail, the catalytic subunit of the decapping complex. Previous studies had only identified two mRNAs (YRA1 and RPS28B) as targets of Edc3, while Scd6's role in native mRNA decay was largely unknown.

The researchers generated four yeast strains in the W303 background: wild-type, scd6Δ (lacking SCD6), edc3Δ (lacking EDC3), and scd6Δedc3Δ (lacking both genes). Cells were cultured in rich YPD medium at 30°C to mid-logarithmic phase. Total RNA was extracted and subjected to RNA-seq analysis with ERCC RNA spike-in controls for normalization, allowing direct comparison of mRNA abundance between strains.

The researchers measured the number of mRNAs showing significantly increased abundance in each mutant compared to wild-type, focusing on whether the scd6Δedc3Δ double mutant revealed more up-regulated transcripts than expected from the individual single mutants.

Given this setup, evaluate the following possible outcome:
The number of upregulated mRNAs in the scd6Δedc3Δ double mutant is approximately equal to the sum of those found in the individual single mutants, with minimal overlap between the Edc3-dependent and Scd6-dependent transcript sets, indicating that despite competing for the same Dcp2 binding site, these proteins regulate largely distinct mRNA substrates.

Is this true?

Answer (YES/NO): NO